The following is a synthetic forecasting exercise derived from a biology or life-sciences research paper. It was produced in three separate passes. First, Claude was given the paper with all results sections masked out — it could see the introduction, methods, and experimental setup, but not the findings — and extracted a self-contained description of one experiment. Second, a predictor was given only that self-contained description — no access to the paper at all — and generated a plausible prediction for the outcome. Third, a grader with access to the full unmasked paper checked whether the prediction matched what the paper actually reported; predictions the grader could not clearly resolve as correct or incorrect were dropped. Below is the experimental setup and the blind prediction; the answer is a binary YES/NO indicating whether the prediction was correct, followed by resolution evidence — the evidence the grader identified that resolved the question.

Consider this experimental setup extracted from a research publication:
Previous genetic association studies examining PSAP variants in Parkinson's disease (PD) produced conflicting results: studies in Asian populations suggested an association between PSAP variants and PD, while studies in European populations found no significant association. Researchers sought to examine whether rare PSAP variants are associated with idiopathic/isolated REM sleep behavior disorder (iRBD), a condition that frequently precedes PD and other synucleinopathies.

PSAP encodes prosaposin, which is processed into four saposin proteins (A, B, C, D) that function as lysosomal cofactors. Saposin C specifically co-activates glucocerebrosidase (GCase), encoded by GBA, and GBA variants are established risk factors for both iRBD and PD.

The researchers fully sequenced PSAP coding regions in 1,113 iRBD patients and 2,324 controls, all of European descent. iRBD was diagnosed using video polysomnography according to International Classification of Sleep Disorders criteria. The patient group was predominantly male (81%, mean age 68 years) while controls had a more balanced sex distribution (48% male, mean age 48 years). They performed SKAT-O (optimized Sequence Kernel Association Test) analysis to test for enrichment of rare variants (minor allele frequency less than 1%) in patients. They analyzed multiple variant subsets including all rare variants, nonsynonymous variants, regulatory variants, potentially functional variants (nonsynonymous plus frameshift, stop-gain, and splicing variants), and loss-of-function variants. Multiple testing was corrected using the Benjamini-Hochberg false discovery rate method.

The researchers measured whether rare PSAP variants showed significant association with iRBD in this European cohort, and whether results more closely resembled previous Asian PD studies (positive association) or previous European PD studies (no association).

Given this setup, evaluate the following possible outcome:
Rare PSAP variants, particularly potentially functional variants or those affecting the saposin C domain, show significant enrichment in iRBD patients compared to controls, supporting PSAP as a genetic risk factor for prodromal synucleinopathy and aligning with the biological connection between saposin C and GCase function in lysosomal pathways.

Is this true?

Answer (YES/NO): NO